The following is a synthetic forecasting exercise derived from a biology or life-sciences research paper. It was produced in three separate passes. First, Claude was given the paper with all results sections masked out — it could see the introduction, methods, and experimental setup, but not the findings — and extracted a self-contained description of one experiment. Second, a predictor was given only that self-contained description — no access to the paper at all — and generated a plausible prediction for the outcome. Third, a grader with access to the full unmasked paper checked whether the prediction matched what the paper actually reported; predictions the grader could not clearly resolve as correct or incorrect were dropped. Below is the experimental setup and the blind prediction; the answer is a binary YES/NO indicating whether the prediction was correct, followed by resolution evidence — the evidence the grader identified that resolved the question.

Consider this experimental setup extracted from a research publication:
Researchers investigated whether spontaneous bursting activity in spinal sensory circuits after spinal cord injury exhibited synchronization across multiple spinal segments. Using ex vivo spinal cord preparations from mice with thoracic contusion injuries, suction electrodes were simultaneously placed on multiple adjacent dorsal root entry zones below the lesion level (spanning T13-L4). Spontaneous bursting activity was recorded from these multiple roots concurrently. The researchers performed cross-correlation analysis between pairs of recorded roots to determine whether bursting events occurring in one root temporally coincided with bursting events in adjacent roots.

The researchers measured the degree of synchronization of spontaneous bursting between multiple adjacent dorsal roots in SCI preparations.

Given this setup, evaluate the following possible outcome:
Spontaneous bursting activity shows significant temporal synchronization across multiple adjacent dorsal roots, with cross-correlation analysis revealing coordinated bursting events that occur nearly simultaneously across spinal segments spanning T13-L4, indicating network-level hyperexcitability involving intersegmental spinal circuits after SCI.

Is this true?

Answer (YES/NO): YES